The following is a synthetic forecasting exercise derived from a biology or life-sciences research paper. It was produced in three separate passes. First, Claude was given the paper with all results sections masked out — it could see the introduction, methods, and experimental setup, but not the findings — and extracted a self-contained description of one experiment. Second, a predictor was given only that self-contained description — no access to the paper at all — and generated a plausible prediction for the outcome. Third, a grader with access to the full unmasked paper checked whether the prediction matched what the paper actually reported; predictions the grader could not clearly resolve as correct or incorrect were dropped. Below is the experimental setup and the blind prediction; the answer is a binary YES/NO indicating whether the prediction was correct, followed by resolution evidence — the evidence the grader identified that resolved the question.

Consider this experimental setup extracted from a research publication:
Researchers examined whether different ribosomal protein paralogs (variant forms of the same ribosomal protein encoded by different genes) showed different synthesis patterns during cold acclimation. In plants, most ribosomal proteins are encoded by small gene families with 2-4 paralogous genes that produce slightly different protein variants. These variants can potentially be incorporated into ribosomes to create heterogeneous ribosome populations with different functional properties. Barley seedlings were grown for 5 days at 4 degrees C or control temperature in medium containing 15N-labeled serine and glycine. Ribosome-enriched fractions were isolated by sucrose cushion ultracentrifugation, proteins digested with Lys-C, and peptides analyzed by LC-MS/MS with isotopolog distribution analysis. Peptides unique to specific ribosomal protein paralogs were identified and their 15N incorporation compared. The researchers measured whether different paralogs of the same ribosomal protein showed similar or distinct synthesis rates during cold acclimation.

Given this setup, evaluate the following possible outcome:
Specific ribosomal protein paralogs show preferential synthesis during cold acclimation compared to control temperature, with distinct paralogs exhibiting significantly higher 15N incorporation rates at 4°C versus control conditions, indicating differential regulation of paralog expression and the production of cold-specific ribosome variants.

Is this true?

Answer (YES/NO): YES